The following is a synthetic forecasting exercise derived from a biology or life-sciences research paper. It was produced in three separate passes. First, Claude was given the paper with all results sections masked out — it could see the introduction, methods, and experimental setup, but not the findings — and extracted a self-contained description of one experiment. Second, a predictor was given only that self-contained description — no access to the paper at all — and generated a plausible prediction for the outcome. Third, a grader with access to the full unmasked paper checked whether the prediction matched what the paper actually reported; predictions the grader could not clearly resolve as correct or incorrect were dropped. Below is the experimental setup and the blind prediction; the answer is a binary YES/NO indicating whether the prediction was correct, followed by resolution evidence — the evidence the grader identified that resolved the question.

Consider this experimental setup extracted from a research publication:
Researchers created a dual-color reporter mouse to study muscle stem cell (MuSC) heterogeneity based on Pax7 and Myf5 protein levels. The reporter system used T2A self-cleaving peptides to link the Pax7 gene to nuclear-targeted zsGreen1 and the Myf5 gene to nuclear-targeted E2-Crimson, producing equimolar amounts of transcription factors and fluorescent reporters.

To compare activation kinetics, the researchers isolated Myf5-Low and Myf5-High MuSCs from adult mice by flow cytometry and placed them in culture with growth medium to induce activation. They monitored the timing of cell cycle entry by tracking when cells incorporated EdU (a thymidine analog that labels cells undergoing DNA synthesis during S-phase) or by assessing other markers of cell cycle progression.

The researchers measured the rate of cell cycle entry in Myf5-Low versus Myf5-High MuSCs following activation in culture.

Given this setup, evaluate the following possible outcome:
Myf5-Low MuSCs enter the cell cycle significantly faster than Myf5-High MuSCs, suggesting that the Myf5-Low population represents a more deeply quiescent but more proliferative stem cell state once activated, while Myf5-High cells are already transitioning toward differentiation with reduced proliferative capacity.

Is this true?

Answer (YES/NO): NO